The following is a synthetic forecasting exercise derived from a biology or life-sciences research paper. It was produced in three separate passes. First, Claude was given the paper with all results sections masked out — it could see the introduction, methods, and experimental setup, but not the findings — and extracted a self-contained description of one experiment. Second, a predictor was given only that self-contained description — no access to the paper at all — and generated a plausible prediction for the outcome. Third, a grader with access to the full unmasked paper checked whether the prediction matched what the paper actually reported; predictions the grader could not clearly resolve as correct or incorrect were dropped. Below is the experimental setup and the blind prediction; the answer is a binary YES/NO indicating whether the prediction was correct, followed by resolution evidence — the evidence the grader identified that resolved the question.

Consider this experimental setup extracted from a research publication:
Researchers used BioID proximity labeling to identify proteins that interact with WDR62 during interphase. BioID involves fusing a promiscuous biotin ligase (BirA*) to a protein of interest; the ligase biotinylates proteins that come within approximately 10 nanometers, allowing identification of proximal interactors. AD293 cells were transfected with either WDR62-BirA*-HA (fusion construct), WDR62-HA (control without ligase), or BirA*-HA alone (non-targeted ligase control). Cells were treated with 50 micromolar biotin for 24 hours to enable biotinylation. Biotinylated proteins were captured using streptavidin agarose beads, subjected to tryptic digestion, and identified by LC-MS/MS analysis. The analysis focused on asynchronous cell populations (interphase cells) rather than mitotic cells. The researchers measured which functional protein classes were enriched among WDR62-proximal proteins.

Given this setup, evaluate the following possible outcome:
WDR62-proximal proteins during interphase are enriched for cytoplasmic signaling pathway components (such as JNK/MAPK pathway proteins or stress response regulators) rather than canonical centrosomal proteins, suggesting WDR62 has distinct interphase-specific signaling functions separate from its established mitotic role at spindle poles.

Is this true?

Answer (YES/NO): NO